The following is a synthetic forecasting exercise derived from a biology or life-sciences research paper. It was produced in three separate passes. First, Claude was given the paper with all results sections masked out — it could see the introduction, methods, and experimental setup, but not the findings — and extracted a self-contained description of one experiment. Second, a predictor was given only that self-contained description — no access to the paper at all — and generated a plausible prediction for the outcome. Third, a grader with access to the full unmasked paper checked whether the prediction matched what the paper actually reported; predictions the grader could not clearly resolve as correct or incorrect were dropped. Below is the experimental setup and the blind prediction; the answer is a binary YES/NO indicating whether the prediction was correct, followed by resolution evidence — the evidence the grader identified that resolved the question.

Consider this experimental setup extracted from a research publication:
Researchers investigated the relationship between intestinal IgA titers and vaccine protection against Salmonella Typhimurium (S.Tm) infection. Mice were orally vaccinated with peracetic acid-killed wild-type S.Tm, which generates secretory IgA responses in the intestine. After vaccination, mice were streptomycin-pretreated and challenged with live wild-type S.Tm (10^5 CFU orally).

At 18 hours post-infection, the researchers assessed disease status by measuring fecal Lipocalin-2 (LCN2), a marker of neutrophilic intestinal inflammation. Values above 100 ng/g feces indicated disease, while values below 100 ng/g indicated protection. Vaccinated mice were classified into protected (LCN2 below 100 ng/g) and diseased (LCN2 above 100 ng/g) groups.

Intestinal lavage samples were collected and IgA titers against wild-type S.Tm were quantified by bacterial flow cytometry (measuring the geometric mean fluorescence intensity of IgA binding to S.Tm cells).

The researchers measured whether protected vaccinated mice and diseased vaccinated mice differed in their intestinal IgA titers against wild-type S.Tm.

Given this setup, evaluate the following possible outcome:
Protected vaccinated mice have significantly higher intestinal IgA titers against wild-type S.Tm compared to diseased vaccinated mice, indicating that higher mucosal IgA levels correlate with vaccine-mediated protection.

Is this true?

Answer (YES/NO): NO